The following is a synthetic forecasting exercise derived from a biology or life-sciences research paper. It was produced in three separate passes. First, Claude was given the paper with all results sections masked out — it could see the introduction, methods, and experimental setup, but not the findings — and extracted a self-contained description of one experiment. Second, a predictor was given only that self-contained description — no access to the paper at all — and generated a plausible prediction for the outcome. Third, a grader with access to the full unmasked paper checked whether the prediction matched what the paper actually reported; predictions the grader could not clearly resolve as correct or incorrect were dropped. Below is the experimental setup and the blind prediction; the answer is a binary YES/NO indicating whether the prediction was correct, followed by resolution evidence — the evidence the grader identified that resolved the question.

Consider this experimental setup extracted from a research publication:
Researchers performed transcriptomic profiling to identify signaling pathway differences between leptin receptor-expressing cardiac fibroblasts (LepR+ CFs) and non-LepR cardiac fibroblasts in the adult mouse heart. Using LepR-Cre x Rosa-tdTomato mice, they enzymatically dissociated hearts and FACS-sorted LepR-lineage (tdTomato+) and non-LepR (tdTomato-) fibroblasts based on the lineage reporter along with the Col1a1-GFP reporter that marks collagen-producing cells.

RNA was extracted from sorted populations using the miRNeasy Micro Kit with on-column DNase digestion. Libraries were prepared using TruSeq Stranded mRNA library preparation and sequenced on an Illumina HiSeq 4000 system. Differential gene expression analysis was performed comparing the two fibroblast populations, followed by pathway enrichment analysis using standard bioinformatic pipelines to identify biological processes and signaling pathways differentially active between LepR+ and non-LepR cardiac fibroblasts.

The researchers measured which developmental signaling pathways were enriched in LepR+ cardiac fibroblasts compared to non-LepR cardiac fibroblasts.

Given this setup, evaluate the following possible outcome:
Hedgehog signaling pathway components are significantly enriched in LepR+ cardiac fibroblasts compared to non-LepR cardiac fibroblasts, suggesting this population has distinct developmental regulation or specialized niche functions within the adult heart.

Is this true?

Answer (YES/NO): YES